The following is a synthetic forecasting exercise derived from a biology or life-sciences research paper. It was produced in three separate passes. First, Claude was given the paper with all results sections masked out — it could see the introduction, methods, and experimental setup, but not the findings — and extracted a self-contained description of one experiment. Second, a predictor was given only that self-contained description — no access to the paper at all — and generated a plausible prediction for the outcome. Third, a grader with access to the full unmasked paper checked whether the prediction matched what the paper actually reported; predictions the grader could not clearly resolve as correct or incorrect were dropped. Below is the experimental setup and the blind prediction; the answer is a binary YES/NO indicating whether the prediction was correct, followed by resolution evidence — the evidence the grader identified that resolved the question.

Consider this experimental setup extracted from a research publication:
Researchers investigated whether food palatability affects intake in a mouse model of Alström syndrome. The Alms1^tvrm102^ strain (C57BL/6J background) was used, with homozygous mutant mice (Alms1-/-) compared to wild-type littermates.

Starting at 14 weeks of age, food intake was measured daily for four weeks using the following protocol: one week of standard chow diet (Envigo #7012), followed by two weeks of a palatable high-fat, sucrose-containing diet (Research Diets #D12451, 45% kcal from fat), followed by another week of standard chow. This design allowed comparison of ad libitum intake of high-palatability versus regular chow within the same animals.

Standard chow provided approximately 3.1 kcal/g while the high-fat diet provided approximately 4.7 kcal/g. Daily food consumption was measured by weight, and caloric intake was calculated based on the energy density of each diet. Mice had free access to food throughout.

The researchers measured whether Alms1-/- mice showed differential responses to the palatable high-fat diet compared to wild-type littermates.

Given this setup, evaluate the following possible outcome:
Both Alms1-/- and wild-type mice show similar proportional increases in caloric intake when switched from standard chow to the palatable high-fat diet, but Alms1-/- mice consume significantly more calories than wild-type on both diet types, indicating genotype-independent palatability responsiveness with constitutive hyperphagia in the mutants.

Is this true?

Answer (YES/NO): NO